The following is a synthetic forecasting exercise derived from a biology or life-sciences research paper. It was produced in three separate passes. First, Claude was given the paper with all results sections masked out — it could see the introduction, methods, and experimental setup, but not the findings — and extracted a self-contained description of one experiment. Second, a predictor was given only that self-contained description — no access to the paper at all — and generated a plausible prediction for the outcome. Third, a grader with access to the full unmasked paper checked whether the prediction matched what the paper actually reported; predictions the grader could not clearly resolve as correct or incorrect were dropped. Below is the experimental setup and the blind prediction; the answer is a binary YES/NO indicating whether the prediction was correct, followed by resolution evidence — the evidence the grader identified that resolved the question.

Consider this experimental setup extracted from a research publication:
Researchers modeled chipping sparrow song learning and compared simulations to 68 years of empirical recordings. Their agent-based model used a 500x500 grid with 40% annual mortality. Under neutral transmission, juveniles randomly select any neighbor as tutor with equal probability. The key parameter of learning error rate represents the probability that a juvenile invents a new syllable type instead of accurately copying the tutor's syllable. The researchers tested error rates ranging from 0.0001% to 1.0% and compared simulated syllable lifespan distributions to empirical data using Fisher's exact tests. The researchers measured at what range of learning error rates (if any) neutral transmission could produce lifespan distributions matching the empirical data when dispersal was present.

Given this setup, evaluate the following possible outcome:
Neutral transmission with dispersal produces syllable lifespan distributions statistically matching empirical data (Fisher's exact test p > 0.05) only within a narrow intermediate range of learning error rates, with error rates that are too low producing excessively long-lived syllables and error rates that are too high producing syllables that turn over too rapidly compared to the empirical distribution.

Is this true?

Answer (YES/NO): NO